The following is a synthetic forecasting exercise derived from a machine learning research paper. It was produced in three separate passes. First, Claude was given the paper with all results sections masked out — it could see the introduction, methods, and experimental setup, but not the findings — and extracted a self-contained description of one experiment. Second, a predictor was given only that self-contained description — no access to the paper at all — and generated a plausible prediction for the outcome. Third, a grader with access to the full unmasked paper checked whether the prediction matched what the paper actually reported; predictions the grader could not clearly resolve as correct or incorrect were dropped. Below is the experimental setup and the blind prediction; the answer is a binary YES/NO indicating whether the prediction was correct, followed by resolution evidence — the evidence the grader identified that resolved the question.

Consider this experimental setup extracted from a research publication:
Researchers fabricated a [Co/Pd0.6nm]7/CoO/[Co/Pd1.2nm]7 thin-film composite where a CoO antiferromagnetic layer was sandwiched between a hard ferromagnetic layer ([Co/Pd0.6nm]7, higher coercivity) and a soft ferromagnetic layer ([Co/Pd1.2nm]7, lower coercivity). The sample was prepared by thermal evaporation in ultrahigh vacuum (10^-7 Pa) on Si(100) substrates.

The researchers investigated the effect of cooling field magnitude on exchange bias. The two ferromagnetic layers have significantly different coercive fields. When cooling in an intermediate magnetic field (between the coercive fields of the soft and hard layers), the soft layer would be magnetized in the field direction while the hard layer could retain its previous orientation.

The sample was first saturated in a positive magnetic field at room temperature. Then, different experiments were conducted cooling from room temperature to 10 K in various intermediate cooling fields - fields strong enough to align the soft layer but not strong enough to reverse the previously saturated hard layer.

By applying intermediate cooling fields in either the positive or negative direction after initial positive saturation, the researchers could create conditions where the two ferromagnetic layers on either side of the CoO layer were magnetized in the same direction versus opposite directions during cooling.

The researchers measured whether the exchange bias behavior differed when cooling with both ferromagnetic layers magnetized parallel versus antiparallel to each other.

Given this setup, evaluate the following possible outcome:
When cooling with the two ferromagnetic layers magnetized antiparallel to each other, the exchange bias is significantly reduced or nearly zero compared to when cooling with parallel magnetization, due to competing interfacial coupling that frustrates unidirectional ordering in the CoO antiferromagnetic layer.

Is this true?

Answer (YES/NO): YES